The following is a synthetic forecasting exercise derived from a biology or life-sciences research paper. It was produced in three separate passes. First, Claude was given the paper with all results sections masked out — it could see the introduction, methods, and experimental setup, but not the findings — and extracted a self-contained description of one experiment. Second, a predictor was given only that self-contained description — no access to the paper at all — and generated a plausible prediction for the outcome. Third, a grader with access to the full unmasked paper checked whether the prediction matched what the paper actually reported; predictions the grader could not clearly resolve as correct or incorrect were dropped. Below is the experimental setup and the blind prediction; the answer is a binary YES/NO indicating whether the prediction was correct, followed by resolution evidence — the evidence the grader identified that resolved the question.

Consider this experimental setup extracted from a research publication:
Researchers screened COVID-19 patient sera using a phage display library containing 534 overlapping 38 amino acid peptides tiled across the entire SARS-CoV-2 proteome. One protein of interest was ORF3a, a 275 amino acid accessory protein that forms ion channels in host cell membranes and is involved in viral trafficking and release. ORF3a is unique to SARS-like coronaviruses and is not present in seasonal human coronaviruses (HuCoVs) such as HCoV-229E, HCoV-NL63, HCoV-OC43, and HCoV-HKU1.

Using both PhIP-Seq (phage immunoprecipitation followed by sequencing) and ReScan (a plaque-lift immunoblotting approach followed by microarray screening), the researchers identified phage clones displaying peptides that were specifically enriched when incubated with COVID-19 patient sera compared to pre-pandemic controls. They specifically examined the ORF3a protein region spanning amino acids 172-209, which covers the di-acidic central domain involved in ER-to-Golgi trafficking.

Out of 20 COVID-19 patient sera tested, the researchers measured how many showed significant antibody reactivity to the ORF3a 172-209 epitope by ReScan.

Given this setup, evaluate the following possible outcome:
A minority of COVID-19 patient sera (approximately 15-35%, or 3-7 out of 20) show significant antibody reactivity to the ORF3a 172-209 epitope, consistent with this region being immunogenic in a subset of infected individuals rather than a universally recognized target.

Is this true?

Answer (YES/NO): YES